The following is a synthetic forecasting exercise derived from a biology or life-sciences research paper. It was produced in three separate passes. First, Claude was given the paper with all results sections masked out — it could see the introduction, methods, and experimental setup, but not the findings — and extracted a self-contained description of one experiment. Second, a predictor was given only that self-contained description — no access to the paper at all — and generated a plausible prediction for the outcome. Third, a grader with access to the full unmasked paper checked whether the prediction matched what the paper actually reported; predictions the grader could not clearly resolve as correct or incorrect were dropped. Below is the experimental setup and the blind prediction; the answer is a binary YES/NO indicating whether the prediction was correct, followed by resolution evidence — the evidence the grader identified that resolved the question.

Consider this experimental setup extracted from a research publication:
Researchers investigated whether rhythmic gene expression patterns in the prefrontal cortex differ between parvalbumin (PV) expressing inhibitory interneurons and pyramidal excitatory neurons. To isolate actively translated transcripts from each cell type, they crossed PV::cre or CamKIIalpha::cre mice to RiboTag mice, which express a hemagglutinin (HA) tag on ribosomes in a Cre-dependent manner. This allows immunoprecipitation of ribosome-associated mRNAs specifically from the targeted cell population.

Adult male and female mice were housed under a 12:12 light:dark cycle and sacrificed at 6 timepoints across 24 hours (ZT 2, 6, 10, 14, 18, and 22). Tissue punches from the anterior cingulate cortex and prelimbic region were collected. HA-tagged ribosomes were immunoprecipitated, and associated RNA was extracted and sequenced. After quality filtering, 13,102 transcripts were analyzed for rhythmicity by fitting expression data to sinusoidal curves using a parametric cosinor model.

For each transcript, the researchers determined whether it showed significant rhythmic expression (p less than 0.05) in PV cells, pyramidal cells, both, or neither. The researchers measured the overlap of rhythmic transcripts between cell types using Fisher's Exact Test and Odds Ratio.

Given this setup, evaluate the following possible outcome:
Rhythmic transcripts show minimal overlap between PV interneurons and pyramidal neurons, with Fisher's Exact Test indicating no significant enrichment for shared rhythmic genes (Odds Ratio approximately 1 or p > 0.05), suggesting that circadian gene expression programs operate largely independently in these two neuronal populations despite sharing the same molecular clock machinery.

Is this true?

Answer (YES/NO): NO